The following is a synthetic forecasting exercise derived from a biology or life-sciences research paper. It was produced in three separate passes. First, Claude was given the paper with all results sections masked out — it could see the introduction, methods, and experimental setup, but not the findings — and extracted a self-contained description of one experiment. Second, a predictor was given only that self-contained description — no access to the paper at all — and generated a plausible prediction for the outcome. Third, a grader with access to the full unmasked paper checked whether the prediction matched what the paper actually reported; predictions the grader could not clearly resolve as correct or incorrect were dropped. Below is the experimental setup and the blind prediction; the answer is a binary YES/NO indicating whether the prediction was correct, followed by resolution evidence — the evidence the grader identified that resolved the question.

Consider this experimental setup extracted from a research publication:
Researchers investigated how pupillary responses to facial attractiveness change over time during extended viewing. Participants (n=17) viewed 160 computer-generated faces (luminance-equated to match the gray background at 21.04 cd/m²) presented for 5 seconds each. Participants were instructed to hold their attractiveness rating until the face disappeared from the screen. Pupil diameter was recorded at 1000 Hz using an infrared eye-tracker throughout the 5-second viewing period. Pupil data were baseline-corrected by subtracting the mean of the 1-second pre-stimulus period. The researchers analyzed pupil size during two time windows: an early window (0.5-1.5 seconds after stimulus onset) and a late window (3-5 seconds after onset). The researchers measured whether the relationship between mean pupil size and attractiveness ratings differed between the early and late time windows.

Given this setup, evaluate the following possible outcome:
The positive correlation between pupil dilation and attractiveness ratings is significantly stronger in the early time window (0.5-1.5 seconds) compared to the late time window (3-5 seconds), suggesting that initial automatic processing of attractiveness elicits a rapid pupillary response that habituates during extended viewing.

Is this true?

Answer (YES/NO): NO